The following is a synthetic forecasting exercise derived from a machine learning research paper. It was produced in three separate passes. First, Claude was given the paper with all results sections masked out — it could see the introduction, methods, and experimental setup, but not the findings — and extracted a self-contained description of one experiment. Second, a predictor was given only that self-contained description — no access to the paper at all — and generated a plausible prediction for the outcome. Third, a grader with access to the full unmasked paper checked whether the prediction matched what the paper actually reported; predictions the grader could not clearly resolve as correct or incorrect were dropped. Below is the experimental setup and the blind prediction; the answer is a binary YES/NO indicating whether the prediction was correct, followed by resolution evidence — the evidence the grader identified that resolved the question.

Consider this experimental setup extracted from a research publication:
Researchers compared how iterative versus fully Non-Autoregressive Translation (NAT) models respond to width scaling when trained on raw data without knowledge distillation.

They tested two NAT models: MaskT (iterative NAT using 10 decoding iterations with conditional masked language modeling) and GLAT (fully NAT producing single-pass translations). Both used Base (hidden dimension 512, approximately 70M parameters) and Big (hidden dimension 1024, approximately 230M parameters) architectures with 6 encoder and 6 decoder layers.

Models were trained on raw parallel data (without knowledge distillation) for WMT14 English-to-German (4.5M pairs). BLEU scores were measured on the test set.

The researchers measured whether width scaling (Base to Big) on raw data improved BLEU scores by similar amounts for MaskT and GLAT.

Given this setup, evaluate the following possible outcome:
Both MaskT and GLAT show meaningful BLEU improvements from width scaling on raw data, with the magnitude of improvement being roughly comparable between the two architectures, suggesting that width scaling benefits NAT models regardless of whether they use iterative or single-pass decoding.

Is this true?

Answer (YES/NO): NO